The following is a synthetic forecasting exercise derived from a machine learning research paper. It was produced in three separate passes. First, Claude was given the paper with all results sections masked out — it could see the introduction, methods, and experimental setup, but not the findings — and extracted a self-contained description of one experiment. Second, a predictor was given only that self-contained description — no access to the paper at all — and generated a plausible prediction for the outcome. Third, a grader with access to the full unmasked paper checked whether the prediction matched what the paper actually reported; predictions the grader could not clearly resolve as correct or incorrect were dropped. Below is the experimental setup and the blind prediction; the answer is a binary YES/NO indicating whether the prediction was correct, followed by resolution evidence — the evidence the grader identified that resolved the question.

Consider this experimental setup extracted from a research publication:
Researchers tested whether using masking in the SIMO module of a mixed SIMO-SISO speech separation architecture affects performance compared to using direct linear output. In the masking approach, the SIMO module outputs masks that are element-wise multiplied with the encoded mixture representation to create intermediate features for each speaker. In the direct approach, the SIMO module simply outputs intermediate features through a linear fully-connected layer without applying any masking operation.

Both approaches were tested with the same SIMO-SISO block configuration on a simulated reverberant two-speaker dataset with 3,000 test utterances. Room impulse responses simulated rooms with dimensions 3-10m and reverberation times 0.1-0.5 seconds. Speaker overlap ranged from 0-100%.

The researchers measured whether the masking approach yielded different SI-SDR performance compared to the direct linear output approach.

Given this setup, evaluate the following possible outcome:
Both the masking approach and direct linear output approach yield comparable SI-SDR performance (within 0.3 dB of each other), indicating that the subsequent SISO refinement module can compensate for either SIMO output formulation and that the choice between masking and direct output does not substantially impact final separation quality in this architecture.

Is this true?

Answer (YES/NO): YES